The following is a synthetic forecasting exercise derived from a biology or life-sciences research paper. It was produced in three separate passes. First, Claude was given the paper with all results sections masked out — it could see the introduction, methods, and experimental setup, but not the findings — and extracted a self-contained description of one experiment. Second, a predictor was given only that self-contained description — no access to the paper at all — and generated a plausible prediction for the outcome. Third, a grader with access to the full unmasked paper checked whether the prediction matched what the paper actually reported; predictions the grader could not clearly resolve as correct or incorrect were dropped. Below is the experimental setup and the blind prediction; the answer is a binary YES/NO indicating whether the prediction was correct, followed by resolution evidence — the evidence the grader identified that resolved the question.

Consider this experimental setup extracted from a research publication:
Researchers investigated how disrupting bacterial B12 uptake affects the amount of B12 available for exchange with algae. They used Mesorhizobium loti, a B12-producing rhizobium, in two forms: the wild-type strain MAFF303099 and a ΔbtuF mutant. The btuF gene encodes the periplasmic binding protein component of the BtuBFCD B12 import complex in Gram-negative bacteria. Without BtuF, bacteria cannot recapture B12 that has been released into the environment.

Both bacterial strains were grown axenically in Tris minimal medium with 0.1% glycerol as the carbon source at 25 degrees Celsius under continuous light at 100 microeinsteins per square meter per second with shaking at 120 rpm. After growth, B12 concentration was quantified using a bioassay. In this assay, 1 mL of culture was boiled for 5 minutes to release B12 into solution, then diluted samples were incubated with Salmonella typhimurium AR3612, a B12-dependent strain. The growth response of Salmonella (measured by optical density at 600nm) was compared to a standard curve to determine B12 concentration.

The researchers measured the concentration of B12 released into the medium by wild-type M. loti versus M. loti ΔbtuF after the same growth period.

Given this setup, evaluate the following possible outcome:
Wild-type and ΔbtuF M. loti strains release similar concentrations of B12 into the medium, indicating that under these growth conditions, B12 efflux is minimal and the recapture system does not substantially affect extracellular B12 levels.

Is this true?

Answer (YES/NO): YES